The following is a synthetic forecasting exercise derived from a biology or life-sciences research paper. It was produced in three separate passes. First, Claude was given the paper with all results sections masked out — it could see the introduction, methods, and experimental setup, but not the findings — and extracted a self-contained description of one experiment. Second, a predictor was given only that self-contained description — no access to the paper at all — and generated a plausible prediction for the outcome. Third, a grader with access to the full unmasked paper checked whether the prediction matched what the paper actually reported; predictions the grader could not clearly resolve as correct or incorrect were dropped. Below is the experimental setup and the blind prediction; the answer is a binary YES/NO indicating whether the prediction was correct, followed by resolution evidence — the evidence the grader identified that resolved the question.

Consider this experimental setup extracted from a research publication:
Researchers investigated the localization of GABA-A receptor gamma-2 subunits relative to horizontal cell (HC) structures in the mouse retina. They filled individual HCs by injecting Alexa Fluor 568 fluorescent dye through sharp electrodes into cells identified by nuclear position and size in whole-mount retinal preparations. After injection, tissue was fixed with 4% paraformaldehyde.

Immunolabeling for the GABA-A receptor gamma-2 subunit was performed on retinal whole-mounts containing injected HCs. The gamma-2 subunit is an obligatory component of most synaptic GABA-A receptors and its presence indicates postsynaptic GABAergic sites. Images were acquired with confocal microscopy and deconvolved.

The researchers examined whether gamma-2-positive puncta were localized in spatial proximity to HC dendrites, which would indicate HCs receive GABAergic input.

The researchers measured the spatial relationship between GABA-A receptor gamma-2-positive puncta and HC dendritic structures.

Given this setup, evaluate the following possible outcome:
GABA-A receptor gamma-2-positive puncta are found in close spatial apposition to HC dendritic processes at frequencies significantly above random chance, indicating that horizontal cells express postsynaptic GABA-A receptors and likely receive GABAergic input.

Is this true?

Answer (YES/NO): YES